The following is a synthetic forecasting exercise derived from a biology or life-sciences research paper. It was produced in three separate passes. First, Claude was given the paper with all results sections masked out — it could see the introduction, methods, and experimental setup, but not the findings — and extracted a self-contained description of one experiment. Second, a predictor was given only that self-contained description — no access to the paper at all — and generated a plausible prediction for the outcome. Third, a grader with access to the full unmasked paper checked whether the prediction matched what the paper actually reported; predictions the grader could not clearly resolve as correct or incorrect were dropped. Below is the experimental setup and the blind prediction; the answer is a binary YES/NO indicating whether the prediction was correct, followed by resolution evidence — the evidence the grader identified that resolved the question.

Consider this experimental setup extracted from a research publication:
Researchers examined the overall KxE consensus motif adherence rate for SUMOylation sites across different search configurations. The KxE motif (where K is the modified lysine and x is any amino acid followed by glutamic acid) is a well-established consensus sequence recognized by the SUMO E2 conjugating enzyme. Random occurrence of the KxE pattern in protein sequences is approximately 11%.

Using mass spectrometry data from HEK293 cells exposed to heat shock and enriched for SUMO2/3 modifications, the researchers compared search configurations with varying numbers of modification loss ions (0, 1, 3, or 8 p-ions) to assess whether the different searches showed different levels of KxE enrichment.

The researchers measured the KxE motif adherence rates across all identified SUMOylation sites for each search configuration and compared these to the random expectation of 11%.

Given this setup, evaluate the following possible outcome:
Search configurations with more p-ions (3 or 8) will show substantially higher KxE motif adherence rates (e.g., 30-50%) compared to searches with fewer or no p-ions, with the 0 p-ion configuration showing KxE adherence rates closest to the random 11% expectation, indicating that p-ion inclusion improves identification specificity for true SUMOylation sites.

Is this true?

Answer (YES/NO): NO